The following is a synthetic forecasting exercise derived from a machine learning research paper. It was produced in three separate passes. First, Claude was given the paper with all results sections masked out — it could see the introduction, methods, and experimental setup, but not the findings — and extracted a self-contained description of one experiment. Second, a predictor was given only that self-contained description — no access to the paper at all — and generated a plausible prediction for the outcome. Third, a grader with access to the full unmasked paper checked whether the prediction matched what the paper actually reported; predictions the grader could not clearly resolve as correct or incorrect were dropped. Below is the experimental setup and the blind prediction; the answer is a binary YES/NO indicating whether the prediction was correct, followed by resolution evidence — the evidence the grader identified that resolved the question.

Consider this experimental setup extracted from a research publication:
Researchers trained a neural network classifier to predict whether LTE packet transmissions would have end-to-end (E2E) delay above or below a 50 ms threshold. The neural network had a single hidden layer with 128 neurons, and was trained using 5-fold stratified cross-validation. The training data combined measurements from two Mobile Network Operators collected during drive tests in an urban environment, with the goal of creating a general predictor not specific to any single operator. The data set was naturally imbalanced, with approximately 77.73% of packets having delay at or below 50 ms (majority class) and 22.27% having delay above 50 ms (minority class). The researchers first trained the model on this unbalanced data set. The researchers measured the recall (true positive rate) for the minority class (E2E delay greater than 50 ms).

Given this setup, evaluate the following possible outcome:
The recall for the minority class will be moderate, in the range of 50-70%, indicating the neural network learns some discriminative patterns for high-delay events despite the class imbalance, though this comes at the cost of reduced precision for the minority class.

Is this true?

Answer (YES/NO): NO